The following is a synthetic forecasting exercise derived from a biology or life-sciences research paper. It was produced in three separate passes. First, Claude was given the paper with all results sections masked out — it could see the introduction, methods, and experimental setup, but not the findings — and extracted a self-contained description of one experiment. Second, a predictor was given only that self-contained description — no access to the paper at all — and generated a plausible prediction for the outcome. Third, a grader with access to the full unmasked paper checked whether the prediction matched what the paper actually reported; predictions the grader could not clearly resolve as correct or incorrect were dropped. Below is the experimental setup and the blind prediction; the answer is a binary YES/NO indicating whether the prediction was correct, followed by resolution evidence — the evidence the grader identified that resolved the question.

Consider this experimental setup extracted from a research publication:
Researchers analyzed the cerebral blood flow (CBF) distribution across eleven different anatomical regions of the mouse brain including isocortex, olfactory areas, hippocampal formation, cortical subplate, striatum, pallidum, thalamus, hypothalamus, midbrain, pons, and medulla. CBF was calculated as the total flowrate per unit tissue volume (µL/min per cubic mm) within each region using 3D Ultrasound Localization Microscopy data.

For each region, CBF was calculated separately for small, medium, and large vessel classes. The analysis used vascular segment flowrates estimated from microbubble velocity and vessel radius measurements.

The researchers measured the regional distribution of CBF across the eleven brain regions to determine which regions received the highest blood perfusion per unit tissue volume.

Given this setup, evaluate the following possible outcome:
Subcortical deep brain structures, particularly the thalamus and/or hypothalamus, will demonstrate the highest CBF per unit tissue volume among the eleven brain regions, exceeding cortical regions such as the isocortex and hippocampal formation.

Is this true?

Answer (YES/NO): NO